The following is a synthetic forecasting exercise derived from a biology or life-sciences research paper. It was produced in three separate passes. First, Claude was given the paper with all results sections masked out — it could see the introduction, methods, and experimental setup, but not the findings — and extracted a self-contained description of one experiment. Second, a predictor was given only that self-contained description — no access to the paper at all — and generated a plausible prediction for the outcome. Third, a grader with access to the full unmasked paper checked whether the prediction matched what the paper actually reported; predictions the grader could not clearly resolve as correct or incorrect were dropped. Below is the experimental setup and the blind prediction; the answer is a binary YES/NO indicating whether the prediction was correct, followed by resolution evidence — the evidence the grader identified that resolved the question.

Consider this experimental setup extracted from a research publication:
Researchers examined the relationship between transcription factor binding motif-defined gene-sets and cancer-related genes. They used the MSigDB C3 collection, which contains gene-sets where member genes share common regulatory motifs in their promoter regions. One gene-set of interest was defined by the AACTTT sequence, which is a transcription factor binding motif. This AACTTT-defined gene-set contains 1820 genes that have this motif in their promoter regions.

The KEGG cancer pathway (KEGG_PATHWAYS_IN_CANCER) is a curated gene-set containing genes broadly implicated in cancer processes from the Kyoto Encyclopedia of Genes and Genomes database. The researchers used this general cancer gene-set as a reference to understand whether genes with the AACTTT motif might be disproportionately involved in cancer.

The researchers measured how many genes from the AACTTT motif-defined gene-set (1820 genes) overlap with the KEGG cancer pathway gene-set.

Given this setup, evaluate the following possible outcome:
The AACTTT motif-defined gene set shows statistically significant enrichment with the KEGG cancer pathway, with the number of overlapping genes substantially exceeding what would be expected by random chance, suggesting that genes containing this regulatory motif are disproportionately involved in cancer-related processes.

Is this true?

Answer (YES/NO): YES